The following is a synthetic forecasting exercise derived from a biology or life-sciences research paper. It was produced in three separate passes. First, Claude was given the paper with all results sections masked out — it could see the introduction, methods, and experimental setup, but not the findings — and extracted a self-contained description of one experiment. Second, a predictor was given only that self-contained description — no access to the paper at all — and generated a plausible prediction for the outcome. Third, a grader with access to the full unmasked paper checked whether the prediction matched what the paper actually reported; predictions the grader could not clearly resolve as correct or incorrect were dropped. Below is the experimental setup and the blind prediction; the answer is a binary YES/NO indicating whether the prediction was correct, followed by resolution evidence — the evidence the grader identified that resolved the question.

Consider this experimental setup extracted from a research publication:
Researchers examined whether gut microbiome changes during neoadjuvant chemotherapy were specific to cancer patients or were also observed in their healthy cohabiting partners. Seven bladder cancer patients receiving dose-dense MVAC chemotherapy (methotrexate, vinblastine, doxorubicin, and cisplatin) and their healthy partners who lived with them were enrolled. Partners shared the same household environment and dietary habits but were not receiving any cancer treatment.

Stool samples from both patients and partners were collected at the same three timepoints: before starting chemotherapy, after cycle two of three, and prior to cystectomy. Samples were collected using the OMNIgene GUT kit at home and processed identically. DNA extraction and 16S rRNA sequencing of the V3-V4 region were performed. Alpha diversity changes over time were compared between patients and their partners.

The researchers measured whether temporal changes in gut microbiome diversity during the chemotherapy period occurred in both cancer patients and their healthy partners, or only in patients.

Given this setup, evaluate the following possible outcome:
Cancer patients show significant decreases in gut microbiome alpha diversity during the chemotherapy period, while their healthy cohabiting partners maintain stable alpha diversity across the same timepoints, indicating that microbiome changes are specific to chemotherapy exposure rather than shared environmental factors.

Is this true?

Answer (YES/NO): NO